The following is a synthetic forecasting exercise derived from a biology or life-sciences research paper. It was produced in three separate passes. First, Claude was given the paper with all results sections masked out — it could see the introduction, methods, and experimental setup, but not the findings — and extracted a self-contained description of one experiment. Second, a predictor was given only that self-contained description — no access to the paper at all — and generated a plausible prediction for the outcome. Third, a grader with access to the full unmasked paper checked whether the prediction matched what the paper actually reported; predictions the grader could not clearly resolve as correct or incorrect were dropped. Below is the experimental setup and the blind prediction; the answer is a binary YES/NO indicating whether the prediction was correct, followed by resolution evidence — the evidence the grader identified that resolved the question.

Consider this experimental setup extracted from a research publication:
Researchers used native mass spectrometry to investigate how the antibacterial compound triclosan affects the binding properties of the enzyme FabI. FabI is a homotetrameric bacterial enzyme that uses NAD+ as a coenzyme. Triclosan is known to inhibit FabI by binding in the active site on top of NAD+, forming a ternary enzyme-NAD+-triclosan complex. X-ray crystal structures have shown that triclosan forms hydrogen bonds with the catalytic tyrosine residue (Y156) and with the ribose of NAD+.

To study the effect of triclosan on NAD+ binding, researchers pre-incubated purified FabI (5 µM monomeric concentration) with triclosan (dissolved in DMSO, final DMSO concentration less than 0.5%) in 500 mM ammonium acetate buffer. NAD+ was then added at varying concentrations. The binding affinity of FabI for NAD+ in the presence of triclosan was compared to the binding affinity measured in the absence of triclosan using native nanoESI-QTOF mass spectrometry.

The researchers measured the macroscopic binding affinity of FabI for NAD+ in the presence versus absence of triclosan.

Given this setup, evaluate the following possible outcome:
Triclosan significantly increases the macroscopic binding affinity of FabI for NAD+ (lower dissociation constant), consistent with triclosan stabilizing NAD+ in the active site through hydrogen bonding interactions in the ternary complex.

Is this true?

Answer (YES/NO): YES